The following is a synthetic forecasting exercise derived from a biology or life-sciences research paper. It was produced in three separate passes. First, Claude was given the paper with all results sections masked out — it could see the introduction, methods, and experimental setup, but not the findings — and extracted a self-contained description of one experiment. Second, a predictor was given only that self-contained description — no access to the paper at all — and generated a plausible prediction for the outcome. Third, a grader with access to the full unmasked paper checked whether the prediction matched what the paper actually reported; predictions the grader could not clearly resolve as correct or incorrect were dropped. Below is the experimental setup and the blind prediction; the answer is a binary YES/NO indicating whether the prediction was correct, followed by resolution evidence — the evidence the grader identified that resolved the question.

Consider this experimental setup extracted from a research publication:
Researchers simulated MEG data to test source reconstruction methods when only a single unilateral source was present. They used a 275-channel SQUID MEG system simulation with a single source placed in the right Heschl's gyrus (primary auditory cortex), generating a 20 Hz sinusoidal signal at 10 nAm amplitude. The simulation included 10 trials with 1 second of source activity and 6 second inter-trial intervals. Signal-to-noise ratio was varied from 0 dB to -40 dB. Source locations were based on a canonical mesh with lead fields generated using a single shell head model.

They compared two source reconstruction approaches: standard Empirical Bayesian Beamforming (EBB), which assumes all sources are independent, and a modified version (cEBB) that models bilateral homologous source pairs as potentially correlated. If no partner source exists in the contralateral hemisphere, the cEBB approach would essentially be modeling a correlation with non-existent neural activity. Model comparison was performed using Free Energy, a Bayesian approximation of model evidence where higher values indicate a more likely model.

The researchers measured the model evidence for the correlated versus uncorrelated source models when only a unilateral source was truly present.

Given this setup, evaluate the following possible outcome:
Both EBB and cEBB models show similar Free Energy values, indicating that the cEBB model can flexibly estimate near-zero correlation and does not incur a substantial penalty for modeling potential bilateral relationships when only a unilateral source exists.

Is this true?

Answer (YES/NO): NO